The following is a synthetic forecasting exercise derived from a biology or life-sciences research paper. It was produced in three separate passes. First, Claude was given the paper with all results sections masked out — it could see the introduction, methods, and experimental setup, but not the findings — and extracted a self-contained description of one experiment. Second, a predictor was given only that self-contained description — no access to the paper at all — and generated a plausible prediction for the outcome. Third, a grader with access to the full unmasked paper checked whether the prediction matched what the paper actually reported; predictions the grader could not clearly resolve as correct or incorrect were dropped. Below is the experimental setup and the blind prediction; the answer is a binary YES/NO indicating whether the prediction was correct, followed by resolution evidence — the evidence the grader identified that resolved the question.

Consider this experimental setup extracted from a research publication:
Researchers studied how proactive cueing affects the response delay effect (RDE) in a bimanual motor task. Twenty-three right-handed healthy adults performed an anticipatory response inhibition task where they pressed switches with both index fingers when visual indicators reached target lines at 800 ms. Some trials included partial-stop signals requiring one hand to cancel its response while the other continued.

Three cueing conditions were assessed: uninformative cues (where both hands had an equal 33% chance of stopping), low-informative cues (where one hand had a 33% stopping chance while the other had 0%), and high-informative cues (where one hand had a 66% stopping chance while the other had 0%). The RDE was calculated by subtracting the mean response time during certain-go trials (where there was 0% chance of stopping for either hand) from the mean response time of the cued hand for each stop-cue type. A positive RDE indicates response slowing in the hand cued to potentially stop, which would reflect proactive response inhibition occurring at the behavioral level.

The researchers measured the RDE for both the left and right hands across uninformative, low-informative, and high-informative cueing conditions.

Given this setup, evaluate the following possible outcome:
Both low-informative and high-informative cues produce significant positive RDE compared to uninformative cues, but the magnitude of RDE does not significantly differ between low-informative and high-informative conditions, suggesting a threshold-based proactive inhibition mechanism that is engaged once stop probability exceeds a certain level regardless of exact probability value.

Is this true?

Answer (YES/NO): NO